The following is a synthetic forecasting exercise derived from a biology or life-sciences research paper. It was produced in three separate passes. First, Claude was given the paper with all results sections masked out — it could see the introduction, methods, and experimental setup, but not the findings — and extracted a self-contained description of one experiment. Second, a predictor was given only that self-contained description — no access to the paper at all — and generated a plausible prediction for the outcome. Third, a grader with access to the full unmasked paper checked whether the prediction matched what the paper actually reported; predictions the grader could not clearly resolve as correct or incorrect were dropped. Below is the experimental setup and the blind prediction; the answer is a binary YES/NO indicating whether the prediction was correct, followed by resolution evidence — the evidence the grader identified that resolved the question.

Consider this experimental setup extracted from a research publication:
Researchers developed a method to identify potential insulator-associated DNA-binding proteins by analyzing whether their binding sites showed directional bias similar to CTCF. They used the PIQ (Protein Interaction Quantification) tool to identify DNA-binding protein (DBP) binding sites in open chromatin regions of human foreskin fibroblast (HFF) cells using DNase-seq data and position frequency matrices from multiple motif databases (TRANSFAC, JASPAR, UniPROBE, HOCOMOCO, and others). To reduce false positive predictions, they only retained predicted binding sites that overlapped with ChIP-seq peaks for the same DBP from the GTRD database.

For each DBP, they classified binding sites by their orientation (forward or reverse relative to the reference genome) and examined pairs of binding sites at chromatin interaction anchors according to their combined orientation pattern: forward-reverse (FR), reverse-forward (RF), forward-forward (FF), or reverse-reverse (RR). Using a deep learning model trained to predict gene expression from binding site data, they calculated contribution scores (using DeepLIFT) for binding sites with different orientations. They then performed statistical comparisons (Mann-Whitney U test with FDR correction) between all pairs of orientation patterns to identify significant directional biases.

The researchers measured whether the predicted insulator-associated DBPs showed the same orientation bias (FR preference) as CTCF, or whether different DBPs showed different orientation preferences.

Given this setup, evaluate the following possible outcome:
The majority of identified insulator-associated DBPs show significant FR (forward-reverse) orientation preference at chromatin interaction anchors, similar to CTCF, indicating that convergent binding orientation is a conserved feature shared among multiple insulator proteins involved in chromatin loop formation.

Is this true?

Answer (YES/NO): NO